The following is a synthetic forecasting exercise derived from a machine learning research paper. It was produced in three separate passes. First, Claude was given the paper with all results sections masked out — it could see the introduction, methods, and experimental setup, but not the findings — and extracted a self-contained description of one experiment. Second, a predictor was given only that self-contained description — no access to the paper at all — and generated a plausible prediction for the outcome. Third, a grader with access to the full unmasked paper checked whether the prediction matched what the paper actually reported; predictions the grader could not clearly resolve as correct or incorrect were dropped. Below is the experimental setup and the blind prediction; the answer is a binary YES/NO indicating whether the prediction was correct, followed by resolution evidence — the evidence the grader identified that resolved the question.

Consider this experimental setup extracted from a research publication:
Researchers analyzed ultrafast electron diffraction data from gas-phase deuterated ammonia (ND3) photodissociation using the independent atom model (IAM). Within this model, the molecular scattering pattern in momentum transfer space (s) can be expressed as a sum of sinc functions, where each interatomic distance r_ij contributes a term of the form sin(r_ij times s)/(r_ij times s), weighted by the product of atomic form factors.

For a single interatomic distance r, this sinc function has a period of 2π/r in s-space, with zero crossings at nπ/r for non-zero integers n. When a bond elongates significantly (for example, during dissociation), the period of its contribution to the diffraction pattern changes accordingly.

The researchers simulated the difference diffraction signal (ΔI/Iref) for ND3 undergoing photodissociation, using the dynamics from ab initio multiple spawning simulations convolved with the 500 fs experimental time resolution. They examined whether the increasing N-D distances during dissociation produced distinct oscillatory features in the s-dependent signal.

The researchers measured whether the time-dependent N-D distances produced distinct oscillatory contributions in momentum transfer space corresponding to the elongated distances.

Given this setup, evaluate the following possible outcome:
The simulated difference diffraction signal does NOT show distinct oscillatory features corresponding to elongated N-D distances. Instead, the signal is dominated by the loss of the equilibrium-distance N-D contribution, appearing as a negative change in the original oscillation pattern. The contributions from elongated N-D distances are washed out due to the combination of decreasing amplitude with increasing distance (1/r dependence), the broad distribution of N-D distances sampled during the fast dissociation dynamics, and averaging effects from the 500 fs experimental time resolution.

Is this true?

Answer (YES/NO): YES